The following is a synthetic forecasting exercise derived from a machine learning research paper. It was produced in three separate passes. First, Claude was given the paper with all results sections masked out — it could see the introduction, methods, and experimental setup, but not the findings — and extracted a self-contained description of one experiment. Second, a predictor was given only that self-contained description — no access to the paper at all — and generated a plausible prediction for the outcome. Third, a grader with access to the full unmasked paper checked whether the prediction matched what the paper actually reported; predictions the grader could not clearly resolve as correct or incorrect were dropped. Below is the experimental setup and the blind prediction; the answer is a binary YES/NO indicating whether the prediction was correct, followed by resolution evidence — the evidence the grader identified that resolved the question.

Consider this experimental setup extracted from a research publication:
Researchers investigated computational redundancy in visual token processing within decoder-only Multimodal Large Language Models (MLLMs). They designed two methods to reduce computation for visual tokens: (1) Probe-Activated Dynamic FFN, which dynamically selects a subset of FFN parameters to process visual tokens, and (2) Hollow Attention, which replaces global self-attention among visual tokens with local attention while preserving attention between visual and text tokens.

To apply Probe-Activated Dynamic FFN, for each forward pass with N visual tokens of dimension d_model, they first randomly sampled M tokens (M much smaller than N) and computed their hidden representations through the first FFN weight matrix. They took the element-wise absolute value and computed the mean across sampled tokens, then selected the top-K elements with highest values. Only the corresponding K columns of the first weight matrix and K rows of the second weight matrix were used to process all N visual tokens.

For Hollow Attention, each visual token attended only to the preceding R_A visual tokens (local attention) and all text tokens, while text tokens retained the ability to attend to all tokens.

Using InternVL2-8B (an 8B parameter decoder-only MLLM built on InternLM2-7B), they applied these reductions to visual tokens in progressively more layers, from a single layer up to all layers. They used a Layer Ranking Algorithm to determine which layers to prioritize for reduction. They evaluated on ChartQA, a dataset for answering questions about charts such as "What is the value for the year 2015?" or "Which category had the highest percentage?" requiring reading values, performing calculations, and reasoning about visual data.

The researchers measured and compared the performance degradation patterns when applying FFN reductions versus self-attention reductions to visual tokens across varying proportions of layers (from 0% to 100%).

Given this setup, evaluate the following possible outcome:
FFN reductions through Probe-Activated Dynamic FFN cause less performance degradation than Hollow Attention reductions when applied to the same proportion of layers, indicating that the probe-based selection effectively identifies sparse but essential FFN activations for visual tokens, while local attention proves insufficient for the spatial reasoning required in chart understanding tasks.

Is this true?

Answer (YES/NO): NO